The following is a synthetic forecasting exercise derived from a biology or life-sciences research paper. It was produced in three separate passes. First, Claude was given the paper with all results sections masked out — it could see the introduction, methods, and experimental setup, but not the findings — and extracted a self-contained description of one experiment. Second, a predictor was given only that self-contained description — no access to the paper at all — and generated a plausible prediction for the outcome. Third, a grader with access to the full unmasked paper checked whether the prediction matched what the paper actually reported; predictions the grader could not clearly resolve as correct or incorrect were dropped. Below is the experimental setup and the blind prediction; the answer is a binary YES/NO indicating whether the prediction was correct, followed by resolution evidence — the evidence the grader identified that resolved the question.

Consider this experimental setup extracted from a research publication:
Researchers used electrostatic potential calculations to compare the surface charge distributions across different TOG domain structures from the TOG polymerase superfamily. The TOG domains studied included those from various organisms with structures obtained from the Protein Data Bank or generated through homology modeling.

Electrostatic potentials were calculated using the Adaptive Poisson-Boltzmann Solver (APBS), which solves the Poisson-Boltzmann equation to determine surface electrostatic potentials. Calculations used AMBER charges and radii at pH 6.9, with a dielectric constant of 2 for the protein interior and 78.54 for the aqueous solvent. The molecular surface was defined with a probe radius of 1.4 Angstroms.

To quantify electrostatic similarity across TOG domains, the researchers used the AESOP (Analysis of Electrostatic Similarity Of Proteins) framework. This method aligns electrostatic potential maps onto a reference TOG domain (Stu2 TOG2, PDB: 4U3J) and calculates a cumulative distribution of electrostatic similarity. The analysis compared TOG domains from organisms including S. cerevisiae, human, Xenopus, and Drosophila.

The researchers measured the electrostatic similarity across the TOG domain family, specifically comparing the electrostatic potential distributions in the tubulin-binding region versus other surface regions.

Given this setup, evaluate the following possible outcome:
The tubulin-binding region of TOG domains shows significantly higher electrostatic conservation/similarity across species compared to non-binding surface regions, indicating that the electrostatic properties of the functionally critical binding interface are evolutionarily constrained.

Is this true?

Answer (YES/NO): YES